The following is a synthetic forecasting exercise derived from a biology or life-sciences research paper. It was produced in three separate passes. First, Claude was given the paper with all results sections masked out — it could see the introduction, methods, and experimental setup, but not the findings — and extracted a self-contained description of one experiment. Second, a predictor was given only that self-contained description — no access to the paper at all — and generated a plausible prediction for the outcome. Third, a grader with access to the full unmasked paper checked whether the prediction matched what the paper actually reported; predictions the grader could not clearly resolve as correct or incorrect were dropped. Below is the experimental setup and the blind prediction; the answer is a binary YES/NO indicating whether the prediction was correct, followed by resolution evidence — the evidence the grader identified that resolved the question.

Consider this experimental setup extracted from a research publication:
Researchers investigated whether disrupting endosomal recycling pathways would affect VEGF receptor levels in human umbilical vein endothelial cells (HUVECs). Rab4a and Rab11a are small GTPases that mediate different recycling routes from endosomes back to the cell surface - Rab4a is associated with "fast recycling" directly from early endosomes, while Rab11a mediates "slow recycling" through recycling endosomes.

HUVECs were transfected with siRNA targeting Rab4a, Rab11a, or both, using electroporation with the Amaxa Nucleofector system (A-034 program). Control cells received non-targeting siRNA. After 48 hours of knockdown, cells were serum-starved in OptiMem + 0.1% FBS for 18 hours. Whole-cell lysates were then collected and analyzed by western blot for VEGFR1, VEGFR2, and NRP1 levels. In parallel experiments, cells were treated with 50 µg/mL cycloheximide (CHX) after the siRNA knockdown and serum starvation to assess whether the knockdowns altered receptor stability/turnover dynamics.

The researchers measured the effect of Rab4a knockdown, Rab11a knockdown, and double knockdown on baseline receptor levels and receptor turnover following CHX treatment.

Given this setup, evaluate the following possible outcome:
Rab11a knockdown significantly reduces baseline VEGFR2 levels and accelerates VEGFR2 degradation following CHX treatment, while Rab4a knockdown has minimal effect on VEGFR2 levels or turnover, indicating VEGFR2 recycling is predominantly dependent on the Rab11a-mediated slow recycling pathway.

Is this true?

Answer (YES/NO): NO